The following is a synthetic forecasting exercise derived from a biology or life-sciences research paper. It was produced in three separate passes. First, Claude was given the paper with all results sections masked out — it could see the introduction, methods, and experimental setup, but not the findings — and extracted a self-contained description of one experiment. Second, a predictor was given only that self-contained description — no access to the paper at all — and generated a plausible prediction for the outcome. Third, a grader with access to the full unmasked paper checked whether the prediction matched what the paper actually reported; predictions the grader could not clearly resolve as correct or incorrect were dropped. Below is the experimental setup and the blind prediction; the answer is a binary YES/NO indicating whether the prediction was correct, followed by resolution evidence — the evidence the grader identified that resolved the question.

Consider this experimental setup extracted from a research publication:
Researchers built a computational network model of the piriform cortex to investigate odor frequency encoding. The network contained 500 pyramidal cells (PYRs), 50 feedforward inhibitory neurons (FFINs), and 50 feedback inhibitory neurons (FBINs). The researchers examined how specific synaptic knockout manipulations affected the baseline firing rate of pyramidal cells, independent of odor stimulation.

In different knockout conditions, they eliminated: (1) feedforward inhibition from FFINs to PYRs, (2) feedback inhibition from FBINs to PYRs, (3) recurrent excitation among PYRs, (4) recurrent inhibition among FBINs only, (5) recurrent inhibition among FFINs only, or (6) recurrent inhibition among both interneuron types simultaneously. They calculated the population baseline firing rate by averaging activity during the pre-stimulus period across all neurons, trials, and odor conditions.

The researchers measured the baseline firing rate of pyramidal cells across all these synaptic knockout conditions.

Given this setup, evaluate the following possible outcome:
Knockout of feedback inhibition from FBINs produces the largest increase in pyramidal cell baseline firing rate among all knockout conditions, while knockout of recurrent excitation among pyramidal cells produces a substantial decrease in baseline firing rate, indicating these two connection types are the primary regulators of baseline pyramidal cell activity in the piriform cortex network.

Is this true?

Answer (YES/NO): NO